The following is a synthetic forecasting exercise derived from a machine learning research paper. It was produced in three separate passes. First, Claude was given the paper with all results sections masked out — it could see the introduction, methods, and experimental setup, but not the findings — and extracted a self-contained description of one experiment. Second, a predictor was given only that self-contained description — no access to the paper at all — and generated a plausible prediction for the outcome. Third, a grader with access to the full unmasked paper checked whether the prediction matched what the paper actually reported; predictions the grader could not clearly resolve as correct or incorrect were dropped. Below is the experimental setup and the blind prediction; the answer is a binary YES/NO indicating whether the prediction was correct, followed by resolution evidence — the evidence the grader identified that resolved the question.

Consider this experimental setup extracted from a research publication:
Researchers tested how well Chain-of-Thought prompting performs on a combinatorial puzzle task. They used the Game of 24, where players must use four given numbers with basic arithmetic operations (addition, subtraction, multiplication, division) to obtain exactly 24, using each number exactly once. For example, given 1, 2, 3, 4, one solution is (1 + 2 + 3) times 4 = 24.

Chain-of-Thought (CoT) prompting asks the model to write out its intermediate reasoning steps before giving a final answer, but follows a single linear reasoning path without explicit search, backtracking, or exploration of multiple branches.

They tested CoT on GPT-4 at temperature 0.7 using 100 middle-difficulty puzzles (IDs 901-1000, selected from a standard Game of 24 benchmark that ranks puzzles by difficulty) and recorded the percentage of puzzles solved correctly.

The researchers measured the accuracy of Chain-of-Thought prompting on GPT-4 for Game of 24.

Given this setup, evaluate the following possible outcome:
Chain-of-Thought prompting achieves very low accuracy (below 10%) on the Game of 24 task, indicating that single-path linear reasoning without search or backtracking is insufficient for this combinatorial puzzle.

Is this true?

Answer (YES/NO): YES